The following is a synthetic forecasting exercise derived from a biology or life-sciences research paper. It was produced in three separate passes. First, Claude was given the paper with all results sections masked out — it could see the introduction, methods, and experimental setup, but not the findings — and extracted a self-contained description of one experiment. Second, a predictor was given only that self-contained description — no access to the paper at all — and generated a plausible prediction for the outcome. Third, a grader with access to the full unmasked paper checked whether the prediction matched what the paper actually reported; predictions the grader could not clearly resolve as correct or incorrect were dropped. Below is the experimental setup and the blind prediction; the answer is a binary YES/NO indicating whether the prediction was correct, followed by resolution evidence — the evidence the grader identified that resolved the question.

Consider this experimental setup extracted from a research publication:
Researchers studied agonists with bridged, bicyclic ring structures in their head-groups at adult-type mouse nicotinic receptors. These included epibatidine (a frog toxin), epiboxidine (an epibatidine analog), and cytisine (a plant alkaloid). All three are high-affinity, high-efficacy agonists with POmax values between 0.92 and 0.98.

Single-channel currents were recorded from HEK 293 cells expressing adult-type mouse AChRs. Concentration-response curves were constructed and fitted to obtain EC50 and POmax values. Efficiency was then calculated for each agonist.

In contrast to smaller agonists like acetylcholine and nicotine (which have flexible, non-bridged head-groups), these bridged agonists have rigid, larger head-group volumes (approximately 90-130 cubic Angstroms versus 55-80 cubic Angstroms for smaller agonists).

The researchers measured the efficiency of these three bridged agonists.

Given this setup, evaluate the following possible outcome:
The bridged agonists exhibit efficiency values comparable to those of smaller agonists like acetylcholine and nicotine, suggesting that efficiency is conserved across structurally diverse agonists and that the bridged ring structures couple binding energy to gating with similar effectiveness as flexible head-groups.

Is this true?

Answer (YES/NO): NO